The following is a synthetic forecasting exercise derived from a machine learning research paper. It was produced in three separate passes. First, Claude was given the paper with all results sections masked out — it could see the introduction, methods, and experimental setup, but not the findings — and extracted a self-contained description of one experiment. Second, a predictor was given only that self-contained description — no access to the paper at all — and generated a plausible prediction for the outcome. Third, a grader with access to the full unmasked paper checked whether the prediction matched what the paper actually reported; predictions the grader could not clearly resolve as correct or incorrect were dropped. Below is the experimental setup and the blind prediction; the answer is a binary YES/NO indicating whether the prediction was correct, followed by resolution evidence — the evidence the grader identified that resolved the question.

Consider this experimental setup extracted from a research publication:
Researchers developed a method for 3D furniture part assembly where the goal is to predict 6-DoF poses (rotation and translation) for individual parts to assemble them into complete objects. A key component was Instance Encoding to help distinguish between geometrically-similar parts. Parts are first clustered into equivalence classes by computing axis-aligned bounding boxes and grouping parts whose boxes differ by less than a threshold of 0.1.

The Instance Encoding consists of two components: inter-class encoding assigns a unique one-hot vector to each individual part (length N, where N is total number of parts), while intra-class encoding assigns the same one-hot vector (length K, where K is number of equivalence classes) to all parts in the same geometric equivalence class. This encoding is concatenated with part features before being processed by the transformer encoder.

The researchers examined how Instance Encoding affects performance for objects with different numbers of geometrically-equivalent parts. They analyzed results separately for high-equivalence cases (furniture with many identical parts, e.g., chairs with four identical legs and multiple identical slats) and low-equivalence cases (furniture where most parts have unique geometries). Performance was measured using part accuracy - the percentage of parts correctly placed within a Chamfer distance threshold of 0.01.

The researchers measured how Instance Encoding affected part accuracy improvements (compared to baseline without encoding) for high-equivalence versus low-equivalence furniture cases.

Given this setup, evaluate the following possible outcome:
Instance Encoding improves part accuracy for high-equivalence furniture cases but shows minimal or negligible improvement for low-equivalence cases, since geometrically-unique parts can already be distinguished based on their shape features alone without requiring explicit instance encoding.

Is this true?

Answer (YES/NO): YES